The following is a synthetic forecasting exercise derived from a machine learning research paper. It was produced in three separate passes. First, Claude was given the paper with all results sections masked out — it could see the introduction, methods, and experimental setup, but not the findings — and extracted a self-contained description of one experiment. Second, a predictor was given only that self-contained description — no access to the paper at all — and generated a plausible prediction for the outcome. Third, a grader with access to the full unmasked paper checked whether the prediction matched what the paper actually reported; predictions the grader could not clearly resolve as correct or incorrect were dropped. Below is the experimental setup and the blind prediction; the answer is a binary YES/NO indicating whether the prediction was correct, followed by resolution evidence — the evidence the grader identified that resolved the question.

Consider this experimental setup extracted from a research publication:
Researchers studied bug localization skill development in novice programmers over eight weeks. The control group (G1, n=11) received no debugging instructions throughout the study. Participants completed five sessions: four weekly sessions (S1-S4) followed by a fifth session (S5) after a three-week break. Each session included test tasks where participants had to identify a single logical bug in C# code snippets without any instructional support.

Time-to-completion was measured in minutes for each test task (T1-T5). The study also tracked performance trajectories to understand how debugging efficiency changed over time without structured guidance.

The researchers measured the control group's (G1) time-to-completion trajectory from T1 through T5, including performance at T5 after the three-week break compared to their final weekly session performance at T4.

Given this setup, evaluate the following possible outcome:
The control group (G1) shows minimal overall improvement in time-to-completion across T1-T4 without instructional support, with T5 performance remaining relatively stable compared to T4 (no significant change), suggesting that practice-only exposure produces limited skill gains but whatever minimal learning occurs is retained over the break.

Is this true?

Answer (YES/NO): NO